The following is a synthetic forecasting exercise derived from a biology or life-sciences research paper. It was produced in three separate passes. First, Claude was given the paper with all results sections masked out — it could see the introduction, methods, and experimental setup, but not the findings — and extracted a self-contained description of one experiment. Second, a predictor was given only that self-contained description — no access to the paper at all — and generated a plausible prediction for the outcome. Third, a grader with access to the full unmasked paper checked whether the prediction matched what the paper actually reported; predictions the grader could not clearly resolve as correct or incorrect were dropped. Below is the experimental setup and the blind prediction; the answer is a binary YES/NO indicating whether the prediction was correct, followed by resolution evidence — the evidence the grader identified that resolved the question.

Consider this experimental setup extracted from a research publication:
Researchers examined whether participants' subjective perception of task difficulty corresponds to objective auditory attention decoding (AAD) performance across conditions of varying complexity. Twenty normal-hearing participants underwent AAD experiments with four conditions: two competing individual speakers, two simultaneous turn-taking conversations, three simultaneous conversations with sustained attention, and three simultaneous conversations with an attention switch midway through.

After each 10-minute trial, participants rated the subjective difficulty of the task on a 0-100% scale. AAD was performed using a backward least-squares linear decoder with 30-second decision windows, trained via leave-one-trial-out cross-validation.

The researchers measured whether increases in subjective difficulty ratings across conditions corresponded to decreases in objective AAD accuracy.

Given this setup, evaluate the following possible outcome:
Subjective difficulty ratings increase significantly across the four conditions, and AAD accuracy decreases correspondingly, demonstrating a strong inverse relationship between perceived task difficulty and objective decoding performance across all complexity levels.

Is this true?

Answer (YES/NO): NO